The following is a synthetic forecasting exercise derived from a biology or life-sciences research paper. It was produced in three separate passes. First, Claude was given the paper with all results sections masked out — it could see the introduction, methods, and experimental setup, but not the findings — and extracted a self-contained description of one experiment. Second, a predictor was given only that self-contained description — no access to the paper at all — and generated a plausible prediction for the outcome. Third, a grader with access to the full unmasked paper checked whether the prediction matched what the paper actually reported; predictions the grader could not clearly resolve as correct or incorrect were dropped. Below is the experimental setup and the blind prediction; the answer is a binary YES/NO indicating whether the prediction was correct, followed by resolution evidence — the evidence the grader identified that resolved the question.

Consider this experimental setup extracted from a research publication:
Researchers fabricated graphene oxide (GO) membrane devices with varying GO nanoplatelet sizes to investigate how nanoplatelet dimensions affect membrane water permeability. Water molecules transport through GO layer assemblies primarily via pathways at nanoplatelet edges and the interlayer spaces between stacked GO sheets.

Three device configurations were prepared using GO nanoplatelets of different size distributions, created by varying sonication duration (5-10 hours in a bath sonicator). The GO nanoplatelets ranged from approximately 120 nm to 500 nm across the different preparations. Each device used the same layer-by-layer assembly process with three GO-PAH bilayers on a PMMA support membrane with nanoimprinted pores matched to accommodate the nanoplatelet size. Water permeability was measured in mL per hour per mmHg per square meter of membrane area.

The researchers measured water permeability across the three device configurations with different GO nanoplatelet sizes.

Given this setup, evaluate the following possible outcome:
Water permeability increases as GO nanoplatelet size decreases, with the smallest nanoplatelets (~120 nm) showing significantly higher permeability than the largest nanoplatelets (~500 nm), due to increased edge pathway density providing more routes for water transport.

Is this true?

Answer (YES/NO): YES